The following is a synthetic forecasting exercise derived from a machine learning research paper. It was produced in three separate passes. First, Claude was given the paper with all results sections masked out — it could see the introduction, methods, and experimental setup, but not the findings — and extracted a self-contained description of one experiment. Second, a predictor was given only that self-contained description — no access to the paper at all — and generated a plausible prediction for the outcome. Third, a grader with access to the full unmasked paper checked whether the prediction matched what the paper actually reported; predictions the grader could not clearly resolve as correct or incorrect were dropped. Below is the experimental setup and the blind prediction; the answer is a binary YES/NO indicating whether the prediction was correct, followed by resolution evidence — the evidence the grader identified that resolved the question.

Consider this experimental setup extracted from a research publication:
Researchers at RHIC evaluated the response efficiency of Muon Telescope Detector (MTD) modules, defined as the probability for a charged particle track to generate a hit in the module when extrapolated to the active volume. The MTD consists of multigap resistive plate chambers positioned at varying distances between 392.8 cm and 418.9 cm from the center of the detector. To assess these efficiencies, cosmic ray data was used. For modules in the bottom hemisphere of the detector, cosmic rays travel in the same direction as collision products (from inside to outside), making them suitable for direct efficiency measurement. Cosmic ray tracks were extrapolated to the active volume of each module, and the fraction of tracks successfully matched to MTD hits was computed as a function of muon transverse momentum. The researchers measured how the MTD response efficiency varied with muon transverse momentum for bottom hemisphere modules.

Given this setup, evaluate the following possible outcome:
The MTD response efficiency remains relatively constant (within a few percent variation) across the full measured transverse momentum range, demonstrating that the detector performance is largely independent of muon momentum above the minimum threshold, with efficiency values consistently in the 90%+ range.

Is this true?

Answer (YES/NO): NO